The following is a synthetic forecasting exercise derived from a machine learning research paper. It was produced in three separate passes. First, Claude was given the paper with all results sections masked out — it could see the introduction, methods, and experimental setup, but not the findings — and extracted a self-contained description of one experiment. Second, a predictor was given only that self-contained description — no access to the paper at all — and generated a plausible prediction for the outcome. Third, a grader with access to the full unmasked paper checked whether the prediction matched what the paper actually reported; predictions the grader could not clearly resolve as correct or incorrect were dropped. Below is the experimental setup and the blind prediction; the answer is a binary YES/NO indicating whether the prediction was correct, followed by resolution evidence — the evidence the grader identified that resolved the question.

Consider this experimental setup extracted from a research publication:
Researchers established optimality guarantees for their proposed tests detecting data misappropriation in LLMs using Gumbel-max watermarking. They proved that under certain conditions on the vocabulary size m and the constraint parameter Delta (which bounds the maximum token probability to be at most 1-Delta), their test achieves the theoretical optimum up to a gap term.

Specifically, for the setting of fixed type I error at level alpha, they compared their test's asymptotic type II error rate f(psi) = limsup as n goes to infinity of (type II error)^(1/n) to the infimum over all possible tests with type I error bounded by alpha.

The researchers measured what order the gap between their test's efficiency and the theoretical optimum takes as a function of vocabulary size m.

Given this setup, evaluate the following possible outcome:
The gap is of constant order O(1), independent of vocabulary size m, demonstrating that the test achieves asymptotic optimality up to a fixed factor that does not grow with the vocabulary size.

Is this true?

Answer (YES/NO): NO